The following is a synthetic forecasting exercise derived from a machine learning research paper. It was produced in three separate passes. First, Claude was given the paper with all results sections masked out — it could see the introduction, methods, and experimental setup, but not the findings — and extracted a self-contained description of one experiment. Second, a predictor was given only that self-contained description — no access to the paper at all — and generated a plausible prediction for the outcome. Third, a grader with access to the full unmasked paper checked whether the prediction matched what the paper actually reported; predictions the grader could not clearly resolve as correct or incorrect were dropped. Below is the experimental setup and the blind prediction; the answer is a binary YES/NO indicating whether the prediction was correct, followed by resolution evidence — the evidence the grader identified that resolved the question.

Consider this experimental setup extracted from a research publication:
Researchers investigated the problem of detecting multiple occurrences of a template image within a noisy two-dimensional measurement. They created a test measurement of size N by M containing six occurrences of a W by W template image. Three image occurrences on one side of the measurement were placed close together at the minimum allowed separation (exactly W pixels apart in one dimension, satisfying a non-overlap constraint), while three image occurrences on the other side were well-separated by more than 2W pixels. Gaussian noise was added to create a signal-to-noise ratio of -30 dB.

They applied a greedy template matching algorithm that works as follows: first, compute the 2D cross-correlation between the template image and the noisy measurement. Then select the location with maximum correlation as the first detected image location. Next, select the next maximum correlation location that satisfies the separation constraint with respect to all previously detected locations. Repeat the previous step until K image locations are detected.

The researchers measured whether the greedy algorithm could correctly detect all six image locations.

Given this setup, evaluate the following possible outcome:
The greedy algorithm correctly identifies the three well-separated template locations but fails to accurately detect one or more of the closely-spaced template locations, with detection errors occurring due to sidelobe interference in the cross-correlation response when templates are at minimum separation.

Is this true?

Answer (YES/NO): NO